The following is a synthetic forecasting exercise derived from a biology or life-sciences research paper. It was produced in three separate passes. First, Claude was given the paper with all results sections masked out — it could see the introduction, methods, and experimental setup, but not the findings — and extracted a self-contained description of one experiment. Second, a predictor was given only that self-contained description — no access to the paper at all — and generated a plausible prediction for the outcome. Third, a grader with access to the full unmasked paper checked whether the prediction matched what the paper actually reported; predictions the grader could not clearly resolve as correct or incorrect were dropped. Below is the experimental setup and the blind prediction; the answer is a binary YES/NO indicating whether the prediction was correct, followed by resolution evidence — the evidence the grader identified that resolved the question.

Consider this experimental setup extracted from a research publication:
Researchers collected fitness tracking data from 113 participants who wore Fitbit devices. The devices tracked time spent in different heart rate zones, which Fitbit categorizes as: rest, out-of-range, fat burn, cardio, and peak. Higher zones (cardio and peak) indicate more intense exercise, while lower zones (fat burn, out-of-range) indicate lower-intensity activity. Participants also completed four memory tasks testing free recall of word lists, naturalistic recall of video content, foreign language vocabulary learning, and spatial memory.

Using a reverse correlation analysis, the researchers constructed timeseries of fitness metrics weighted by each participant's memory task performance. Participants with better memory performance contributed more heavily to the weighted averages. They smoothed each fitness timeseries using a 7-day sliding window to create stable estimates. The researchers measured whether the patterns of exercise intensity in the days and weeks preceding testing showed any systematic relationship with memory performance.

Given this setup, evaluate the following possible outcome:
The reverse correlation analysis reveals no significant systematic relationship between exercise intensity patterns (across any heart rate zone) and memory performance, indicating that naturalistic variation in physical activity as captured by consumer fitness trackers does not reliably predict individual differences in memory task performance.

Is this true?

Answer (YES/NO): NO